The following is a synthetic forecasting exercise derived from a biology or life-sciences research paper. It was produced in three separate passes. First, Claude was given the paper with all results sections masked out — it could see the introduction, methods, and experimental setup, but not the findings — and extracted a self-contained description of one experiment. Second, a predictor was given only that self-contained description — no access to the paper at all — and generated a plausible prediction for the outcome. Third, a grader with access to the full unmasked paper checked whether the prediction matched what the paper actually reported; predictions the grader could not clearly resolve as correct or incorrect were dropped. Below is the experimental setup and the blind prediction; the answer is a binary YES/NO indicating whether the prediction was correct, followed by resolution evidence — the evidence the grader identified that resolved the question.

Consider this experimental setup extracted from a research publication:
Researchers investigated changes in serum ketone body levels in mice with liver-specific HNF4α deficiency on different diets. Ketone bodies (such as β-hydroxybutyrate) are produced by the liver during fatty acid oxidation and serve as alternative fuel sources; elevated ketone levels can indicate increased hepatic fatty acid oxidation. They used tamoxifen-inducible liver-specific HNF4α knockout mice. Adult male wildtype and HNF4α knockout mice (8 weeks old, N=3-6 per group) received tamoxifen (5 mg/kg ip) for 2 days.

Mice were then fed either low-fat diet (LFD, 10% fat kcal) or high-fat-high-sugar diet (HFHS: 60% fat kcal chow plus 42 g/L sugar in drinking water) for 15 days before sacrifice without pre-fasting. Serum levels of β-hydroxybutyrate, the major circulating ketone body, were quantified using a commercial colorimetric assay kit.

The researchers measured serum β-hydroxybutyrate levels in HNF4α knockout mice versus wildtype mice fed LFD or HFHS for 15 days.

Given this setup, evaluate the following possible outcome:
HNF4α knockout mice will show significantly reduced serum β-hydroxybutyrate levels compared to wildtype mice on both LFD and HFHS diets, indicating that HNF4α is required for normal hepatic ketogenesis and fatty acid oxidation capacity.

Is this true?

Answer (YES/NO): NO